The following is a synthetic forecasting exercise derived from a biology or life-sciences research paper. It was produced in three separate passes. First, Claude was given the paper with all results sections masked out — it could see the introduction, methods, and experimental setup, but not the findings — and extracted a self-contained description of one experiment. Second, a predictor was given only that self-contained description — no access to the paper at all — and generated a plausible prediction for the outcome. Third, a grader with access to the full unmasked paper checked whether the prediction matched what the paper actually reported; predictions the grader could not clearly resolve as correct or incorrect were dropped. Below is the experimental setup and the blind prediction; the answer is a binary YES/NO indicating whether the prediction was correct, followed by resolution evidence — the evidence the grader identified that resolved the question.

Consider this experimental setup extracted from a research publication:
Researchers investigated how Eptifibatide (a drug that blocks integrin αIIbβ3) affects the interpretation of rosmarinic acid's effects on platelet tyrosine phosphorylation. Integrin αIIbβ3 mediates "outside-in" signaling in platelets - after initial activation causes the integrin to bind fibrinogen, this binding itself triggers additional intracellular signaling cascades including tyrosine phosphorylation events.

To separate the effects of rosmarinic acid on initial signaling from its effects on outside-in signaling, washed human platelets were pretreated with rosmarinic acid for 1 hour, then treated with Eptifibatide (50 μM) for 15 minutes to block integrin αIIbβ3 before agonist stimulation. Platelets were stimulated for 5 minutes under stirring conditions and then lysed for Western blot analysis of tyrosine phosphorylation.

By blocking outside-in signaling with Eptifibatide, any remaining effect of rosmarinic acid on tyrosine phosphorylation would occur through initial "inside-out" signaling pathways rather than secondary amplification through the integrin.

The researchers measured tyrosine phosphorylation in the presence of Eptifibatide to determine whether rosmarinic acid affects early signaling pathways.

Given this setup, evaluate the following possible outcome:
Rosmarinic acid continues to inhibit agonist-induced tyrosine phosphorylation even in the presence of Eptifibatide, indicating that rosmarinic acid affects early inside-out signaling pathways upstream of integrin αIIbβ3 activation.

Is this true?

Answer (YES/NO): YES